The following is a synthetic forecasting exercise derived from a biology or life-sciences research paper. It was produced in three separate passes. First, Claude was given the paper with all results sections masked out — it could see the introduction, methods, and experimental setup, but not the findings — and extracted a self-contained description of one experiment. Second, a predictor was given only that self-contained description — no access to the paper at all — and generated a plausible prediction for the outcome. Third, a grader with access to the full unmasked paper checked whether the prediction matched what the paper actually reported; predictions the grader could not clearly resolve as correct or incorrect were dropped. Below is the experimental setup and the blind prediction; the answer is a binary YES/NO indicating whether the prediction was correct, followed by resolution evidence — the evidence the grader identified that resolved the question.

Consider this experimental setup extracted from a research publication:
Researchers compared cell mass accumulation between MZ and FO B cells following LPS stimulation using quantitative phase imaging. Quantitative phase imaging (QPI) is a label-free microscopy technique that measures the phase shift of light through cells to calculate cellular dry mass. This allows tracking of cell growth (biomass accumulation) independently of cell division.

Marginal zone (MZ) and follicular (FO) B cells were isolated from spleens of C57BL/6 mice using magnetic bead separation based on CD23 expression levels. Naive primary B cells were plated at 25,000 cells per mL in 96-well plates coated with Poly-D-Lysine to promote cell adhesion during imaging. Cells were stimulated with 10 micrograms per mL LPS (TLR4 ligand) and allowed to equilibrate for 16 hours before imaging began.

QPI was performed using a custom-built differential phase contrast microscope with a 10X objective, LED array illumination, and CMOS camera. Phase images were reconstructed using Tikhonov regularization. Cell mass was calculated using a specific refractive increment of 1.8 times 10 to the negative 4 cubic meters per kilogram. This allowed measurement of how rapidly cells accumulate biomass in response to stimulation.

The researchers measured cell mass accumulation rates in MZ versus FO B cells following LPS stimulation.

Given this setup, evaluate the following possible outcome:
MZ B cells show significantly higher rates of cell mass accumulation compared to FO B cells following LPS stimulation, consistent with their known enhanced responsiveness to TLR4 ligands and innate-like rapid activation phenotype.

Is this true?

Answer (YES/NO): NO